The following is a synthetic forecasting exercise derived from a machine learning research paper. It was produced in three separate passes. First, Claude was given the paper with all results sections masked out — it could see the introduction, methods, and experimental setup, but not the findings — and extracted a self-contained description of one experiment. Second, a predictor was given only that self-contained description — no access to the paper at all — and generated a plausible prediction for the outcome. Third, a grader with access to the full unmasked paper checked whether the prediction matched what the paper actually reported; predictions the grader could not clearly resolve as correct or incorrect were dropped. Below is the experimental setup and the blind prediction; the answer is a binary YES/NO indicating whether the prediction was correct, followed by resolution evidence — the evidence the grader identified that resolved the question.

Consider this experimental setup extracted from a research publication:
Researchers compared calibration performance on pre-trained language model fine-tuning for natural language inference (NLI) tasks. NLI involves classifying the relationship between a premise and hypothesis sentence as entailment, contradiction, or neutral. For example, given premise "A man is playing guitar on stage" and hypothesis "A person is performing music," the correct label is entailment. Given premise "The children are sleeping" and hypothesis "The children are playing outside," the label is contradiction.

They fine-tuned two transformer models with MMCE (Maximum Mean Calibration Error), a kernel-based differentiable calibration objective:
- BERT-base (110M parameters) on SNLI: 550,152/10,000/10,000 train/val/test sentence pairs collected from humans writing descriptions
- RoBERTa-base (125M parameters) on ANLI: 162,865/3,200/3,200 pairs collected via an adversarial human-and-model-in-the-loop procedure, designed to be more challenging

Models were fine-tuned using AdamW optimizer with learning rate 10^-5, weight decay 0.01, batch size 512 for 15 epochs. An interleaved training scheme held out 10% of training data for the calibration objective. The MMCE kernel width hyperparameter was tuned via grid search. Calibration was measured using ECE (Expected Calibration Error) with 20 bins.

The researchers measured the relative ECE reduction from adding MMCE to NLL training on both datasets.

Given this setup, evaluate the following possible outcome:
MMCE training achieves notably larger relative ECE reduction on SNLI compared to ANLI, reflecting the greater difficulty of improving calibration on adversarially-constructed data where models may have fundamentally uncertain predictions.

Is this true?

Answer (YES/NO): YES